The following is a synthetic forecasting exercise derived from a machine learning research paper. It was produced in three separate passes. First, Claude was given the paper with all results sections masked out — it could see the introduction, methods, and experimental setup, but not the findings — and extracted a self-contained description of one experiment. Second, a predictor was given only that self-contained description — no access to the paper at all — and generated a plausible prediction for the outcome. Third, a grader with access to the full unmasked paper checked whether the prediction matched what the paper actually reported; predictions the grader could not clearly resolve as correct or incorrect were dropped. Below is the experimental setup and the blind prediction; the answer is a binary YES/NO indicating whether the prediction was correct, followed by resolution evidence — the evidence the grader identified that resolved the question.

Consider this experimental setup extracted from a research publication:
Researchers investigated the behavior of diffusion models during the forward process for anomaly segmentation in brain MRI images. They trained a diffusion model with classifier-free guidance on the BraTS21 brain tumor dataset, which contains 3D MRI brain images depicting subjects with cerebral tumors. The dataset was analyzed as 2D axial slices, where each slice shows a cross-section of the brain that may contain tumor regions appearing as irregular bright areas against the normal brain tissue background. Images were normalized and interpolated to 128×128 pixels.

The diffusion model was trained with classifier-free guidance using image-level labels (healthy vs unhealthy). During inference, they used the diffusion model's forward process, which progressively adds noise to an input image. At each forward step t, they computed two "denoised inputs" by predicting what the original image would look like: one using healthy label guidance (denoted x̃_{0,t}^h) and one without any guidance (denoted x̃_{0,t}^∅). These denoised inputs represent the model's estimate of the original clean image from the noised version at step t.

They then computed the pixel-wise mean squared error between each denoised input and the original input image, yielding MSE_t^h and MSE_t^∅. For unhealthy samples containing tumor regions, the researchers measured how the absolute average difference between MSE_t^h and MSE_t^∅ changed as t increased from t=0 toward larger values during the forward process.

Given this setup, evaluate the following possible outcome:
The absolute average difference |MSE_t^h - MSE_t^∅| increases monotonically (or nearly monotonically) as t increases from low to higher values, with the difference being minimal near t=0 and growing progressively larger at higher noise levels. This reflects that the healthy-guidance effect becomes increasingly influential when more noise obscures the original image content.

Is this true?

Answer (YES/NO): NO